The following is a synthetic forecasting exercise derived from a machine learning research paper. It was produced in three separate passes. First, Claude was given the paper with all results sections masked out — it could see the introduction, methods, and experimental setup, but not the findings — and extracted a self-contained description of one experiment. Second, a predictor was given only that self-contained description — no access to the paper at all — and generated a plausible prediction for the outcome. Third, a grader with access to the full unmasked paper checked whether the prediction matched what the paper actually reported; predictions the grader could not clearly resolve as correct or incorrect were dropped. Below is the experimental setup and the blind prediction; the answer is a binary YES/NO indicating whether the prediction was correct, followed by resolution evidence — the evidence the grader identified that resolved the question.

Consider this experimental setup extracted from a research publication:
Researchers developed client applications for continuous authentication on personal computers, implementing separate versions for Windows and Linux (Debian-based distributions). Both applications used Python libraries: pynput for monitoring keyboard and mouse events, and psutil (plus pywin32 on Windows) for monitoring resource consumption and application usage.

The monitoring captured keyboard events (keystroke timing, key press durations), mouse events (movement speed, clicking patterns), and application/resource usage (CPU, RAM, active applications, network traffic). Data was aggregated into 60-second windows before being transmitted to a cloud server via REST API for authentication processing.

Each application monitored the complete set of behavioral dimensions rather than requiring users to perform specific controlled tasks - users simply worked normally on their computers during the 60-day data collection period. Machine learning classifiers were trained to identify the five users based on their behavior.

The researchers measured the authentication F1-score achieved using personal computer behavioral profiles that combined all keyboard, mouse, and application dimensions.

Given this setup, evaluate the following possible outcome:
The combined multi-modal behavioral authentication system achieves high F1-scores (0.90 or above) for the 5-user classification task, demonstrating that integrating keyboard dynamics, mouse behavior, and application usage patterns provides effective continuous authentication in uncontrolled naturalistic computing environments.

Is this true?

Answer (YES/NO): YES